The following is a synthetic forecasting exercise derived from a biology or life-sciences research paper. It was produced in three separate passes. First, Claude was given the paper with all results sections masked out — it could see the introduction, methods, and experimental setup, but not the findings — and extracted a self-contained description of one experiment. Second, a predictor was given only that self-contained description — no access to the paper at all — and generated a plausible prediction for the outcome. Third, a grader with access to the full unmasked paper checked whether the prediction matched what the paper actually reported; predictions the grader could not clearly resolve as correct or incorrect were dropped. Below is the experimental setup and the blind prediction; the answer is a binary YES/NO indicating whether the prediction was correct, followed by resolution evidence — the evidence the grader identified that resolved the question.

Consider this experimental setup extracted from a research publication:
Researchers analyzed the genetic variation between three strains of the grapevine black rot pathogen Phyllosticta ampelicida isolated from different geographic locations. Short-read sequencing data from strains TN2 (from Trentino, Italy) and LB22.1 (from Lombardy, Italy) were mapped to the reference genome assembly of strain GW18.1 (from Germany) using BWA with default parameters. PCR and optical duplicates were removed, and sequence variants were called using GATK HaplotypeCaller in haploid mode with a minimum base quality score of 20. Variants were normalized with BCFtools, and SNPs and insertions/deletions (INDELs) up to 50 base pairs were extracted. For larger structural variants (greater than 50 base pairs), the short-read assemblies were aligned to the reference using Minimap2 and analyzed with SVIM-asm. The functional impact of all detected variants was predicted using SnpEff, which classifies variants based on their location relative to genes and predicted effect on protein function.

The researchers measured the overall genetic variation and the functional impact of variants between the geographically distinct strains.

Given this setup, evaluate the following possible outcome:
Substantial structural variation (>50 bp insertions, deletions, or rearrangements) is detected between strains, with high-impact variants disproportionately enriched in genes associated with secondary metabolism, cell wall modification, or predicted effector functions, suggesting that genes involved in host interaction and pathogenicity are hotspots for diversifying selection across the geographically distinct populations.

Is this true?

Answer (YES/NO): NO